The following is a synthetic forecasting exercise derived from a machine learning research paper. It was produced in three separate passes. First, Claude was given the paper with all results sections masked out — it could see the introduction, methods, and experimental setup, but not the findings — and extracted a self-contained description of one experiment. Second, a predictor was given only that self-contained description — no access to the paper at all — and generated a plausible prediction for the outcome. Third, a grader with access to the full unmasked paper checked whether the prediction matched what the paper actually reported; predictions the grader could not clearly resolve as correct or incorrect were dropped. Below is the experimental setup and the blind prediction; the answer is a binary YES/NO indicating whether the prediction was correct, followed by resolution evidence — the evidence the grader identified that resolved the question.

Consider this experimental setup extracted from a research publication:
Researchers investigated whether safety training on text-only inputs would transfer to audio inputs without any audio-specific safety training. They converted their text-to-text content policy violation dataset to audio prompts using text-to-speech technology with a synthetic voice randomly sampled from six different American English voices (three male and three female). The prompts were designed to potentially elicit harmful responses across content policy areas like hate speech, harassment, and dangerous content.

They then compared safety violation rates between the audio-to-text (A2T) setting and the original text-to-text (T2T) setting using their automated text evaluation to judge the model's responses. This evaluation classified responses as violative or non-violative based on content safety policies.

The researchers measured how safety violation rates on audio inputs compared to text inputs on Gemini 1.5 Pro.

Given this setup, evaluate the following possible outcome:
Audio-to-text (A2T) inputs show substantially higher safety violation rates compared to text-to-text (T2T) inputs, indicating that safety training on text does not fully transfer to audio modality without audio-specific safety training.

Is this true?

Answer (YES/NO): NO